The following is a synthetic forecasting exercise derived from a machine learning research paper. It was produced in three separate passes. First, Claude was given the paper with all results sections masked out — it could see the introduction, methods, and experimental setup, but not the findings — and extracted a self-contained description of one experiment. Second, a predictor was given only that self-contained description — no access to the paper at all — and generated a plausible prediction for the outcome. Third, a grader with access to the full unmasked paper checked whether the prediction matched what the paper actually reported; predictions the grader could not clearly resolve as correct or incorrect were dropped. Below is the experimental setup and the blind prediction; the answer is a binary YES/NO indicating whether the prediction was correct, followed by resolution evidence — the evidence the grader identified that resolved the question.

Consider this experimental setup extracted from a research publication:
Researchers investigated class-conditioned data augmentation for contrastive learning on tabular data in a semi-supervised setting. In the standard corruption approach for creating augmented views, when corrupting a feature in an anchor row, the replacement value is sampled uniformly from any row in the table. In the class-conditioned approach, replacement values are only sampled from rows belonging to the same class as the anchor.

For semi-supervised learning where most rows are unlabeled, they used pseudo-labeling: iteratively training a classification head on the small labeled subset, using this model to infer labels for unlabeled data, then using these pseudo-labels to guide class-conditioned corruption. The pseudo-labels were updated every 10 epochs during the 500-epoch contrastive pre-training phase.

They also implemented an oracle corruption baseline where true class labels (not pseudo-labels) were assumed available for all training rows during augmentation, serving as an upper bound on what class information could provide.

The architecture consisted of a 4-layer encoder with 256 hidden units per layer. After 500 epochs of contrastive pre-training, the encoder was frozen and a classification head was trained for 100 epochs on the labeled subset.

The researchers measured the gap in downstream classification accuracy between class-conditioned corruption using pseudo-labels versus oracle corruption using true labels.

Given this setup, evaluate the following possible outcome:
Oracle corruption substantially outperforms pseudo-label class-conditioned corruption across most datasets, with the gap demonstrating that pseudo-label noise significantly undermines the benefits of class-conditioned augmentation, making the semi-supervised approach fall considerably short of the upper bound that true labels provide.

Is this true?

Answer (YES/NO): NO